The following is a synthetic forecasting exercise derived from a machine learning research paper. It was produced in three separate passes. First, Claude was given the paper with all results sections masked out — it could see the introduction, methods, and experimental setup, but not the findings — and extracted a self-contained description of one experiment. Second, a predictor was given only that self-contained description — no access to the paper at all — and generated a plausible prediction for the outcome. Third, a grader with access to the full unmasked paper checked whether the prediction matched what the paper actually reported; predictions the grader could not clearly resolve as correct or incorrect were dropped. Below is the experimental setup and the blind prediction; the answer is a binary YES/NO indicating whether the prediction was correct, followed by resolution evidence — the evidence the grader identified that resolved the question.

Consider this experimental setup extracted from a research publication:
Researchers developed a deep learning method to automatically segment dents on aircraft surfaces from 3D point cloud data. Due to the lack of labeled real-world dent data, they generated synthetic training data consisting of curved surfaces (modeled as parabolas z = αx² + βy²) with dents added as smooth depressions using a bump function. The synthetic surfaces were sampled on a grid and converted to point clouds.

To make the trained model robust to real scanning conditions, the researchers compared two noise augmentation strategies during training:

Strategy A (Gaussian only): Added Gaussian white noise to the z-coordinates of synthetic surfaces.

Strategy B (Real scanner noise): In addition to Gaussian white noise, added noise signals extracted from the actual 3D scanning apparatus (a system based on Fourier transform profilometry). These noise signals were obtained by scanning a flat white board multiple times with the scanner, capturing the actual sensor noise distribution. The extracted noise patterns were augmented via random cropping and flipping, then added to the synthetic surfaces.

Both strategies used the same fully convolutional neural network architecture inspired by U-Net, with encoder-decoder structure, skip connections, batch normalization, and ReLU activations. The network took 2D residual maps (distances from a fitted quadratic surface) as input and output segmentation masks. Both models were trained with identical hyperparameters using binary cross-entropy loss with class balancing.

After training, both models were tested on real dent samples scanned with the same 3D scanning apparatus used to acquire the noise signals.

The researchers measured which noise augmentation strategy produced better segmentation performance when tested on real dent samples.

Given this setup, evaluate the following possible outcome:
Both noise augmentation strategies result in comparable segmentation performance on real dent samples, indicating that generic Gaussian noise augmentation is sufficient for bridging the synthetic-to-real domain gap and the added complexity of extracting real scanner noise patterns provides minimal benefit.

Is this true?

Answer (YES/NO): NO